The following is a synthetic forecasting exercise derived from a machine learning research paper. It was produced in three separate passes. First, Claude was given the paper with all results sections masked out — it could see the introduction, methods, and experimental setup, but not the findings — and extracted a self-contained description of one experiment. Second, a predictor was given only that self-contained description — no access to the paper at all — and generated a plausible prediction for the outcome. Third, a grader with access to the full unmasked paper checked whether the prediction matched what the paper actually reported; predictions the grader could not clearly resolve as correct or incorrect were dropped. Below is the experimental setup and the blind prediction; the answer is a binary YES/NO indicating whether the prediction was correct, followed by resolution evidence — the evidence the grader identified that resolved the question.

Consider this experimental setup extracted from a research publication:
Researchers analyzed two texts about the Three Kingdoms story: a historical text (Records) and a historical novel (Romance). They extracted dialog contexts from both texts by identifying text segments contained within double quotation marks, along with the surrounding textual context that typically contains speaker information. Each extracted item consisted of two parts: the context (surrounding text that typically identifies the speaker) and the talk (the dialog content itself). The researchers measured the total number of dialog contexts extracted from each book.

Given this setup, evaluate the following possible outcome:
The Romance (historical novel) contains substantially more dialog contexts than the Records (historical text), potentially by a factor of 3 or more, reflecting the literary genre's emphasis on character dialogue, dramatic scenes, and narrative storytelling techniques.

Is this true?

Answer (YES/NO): NO